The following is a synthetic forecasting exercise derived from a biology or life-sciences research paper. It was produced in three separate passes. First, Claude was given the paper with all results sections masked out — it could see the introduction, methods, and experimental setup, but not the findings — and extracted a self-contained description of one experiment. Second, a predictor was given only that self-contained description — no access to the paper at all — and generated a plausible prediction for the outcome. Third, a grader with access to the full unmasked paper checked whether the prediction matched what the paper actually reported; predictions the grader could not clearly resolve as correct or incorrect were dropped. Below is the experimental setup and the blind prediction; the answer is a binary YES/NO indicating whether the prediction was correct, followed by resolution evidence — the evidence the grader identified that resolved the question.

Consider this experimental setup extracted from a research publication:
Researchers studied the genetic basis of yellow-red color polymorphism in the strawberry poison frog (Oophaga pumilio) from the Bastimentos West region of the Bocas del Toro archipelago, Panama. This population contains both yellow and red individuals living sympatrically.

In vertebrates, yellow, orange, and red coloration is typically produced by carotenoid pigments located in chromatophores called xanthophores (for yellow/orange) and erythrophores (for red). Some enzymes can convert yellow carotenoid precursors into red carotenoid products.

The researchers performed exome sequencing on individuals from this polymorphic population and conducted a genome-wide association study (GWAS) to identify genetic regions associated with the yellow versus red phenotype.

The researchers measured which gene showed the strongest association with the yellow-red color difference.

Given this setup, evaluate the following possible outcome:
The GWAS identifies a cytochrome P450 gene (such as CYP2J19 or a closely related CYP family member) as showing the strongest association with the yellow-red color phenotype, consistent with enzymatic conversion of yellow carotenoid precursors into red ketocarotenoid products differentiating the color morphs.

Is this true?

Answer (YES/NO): NO